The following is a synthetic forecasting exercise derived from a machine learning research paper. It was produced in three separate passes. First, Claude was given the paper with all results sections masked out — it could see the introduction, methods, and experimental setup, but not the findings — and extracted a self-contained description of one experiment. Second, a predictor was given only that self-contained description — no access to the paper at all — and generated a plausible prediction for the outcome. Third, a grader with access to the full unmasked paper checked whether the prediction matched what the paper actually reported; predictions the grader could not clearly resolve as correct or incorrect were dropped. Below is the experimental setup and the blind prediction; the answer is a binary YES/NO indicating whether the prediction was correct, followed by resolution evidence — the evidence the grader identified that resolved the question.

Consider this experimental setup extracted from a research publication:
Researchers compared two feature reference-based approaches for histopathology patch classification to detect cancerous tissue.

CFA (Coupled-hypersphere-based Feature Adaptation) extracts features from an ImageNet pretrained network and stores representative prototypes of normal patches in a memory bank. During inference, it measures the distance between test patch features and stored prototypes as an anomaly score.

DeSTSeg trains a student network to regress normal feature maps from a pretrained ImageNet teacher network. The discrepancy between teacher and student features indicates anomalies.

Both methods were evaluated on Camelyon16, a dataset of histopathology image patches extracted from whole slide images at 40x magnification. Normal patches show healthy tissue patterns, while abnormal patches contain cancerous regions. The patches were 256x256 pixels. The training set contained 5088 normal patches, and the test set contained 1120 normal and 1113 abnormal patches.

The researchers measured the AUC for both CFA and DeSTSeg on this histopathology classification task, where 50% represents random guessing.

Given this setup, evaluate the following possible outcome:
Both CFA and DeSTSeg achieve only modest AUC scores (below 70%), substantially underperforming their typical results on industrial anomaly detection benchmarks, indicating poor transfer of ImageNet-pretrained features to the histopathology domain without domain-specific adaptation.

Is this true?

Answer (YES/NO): YES